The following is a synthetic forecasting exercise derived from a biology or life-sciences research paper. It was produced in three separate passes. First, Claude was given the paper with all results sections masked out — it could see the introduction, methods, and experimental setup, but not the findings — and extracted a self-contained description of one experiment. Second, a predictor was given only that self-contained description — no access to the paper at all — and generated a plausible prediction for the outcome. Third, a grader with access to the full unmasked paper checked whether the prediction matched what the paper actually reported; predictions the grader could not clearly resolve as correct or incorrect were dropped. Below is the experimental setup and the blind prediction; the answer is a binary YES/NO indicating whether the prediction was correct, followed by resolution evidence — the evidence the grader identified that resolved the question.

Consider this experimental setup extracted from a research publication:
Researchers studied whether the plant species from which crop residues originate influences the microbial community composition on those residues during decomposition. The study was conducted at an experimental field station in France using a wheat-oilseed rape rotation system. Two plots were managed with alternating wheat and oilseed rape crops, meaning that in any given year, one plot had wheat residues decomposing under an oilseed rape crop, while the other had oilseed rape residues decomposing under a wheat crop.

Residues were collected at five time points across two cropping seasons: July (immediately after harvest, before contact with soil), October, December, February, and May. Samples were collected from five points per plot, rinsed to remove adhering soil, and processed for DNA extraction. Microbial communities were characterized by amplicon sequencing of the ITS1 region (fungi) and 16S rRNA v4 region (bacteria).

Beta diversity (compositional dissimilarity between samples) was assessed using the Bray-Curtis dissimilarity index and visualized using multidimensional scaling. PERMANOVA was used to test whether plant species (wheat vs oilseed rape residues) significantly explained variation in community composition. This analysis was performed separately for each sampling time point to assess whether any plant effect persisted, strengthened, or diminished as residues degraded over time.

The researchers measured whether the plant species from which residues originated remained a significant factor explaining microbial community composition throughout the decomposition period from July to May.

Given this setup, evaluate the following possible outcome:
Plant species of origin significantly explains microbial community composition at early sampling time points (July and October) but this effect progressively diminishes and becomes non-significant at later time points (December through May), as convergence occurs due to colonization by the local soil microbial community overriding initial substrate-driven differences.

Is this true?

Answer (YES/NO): NO